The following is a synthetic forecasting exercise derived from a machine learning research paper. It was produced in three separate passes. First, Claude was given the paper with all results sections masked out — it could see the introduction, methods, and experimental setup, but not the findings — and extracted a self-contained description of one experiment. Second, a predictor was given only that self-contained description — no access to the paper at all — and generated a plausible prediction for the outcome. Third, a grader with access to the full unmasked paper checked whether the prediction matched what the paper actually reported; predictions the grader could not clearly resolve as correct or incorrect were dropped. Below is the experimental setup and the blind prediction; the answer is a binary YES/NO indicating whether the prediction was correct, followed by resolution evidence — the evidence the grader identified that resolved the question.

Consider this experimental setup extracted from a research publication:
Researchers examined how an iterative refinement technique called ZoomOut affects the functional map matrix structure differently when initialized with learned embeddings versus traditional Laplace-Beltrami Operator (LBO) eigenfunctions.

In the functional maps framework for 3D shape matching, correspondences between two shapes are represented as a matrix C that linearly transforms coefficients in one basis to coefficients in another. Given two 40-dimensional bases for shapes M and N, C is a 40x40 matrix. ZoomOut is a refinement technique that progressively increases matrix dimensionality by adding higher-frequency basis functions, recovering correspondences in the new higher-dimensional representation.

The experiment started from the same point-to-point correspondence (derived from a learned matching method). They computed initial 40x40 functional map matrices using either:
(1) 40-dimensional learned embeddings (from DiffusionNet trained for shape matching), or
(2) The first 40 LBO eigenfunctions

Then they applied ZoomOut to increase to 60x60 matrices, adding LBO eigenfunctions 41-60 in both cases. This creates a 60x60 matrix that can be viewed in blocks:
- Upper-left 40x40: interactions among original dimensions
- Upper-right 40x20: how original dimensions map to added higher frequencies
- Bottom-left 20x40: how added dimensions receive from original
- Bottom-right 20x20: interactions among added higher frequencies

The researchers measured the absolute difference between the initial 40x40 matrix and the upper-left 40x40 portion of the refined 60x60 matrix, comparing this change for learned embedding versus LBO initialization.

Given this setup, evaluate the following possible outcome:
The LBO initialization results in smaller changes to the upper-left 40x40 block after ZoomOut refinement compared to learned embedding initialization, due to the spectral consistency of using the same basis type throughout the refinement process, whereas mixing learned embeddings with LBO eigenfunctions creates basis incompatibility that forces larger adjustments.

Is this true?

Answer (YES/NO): NO